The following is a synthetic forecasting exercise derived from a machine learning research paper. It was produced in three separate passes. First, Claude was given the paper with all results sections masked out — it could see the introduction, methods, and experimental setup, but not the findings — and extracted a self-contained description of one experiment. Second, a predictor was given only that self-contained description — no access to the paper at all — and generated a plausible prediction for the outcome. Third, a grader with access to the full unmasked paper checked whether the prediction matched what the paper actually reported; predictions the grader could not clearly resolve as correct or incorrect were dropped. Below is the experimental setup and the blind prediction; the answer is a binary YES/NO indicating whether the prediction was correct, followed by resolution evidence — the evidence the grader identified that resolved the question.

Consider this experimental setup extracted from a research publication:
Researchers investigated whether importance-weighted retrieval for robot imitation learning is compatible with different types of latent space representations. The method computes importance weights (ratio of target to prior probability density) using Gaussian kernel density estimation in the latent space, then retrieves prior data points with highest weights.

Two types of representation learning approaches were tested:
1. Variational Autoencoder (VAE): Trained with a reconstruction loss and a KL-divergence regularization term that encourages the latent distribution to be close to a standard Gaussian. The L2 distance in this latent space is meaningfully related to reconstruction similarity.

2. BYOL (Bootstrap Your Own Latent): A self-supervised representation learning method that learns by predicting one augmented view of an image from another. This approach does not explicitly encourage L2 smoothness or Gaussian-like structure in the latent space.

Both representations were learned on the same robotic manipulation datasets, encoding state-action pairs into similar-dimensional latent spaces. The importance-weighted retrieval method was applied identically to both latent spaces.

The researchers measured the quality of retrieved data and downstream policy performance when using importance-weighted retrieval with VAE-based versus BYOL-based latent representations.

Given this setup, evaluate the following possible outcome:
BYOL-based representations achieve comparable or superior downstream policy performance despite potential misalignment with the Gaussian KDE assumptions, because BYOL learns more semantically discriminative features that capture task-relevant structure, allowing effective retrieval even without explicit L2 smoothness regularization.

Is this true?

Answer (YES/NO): NO